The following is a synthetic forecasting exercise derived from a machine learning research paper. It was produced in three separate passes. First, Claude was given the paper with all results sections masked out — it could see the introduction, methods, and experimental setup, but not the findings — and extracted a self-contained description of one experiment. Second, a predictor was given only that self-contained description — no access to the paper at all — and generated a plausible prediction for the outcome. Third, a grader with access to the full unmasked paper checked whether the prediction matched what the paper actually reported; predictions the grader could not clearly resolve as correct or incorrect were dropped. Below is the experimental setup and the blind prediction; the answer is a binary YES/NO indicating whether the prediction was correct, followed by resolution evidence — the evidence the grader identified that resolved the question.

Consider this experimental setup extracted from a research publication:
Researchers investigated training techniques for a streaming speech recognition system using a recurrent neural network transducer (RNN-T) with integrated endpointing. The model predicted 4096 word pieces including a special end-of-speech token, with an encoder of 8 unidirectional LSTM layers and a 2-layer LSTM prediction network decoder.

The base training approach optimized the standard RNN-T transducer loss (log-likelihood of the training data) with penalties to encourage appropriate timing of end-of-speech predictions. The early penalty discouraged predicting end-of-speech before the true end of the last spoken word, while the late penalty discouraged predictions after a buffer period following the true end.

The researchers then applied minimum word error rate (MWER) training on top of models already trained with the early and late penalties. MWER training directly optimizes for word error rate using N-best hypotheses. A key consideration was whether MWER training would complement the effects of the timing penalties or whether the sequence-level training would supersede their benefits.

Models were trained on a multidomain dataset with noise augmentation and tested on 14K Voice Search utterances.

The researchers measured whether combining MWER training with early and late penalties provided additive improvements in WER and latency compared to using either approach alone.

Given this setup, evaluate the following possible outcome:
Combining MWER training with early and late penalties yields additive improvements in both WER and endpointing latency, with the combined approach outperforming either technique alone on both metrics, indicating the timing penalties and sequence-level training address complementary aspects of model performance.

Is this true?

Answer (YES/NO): NO